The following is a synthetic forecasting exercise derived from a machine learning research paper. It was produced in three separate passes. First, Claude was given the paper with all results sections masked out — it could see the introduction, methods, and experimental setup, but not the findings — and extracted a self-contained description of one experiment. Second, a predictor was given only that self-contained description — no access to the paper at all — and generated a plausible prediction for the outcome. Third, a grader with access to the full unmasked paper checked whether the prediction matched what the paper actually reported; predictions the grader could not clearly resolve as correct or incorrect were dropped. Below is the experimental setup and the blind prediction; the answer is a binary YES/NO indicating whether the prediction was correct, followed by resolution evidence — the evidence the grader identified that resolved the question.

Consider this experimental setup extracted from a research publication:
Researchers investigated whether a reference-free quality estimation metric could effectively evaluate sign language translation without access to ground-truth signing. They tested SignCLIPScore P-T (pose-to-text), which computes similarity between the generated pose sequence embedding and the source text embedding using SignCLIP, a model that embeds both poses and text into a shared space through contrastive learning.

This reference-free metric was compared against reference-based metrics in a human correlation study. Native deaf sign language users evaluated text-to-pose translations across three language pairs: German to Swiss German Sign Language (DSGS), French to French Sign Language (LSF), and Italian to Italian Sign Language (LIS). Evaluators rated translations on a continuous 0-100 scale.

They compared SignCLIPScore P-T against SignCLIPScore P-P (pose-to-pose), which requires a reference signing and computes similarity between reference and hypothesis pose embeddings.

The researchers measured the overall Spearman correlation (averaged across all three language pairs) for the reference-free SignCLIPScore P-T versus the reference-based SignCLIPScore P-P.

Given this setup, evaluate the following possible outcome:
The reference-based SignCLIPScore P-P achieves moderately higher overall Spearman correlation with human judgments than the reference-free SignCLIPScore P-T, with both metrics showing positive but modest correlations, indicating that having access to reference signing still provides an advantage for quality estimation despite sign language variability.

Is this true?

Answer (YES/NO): NO